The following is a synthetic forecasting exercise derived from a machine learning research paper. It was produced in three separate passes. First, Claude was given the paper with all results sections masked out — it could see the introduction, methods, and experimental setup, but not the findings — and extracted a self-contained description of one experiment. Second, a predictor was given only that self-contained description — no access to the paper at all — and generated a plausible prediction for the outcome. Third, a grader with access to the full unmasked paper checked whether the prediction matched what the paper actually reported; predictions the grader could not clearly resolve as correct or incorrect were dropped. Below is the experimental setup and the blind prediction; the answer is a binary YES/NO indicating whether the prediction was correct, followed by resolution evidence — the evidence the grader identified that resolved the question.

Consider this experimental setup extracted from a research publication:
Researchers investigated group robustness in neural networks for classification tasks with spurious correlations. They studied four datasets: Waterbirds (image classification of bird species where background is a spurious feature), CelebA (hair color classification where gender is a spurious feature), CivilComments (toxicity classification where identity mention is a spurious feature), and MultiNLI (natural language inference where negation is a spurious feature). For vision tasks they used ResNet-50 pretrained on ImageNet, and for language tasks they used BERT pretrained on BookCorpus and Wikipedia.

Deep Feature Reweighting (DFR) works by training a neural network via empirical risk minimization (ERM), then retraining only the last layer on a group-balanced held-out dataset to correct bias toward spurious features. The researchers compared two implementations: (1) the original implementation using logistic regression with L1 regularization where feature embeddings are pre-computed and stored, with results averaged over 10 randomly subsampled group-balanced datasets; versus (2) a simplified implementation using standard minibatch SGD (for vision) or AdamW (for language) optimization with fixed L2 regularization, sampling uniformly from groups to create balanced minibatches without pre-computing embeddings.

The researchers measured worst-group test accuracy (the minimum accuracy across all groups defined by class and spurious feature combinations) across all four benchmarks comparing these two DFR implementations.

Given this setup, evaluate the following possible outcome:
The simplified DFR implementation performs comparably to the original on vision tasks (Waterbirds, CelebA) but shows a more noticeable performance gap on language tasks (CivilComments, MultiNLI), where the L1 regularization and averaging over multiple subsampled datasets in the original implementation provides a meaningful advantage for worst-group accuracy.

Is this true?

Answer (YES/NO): NO